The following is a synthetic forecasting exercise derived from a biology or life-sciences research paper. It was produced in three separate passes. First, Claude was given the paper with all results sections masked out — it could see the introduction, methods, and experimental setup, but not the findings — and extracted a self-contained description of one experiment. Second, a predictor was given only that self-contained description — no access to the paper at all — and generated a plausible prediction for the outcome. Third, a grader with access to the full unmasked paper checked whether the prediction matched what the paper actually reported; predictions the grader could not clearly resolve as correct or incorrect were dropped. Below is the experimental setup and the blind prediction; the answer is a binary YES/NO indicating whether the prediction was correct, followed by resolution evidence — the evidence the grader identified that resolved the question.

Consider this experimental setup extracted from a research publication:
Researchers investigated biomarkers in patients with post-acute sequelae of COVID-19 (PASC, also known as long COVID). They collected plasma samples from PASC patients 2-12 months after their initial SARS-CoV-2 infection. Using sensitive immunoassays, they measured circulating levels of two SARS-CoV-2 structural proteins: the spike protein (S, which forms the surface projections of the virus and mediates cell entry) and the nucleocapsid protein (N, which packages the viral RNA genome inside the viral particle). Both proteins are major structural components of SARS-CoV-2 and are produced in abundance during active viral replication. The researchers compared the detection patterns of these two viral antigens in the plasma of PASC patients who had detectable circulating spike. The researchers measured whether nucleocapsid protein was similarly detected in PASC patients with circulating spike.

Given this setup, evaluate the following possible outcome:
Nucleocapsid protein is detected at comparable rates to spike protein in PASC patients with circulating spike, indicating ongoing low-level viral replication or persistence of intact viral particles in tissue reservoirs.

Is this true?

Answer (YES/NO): NO